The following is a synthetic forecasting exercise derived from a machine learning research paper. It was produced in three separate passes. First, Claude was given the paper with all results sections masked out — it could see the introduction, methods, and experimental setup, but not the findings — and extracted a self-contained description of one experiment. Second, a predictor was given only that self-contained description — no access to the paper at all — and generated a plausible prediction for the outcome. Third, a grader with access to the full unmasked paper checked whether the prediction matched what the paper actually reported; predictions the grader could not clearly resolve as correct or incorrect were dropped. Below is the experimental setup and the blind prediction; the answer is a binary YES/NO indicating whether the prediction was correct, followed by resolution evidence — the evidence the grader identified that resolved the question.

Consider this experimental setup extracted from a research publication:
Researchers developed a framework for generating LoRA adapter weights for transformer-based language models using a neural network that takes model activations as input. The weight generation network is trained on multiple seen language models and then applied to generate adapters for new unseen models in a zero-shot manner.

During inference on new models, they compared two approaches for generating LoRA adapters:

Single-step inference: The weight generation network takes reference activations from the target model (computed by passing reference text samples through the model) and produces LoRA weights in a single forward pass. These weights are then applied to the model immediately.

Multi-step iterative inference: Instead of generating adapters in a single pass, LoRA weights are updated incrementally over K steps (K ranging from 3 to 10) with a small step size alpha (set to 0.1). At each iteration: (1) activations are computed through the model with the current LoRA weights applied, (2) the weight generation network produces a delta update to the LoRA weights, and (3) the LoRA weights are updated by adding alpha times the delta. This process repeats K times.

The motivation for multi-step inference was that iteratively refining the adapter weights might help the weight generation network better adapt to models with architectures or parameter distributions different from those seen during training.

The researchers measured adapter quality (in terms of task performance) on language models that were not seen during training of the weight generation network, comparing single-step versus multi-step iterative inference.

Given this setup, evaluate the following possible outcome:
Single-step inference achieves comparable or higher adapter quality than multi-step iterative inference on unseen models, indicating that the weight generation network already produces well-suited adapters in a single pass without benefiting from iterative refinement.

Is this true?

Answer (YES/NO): NO